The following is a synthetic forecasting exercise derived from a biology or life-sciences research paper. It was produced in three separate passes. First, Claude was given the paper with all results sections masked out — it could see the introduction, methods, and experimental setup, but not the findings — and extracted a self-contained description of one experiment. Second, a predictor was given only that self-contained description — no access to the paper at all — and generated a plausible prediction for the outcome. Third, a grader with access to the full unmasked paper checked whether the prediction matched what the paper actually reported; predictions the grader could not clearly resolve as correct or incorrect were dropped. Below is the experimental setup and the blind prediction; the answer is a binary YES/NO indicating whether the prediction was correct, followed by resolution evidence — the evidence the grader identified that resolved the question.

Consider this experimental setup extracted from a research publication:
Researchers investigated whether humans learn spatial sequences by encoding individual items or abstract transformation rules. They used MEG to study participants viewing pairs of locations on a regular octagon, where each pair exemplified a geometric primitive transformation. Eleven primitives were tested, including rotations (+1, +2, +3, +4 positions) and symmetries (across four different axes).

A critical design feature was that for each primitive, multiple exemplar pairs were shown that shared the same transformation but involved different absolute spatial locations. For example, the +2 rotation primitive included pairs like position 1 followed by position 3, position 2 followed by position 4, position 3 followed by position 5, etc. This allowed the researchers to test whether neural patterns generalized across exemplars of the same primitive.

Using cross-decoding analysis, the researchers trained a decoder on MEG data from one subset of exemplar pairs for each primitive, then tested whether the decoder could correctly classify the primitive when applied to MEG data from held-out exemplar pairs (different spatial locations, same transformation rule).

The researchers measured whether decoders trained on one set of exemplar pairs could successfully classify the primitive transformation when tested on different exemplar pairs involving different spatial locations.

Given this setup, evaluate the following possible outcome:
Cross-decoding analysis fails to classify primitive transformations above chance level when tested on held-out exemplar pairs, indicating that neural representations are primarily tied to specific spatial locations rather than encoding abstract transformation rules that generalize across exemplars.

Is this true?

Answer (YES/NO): NO